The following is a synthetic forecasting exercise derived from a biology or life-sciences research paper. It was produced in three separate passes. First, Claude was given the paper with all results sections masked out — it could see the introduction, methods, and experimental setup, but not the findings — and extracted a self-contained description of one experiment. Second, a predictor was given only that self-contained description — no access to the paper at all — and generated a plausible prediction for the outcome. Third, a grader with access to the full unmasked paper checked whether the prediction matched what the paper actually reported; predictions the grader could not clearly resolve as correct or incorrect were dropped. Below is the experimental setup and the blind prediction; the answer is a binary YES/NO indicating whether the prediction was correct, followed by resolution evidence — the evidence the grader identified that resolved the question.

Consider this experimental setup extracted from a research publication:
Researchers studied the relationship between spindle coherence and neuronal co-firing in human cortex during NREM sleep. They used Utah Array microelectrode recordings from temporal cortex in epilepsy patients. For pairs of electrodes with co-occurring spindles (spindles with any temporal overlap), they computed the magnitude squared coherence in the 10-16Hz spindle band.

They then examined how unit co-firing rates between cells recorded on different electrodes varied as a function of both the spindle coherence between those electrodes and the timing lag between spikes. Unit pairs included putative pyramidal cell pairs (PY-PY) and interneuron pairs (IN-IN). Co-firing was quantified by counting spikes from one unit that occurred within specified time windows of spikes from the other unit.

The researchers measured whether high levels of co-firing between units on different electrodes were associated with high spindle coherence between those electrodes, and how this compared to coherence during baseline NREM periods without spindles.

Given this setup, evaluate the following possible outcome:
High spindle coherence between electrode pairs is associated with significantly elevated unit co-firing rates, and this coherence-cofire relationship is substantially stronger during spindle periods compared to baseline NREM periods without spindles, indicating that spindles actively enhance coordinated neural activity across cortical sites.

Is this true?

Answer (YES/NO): YES